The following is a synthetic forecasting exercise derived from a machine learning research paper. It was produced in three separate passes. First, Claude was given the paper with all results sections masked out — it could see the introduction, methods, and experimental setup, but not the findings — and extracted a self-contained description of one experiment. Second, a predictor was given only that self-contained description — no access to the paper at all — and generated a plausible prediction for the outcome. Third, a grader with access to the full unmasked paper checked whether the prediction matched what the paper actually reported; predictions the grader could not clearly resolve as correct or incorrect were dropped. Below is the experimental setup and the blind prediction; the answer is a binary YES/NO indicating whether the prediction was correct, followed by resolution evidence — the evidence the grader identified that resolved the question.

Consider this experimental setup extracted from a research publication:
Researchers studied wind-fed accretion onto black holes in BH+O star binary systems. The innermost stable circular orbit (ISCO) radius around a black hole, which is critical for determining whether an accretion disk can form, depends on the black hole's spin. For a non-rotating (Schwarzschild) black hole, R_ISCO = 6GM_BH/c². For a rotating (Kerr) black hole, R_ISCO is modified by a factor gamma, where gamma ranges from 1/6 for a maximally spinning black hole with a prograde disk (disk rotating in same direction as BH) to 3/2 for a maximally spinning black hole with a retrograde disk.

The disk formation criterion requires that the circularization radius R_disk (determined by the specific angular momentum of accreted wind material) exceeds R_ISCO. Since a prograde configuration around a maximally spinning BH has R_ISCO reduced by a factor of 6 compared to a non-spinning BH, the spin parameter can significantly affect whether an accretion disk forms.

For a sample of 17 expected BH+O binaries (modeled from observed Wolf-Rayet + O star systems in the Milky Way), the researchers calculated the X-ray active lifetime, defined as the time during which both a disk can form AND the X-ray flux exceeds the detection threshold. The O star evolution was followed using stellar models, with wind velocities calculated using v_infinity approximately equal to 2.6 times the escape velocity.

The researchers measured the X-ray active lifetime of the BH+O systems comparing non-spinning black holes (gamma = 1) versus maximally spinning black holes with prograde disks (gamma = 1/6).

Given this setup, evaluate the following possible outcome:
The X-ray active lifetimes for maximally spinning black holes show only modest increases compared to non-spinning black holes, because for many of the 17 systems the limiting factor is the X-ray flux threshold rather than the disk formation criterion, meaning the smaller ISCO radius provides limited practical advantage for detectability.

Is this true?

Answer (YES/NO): NO